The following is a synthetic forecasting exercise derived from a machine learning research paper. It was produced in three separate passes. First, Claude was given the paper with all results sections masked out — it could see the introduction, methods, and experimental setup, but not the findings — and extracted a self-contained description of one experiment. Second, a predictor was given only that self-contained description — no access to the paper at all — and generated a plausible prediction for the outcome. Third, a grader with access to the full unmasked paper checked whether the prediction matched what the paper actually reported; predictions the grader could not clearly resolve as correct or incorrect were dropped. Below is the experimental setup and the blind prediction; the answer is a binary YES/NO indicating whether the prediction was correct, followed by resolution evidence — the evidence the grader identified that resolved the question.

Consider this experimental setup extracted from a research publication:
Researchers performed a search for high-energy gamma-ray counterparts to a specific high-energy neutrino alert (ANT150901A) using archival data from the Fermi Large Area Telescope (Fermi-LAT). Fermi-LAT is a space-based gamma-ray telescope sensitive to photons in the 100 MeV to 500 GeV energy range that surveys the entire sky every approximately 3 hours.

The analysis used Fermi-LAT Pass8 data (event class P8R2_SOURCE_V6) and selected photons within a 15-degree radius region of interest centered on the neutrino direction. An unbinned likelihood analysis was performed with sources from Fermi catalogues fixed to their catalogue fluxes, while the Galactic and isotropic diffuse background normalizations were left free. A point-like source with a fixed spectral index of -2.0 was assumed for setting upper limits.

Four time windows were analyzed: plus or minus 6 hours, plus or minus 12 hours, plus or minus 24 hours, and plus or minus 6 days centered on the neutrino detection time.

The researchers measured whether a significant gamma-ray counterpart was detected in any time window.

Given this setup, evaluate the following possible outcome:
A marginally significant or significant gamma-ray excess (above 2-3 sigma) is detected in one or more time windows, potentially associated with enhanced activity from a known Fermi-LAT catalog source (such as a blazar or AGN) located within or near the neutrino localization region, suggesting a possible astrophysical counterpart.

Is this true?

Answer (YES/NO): NO